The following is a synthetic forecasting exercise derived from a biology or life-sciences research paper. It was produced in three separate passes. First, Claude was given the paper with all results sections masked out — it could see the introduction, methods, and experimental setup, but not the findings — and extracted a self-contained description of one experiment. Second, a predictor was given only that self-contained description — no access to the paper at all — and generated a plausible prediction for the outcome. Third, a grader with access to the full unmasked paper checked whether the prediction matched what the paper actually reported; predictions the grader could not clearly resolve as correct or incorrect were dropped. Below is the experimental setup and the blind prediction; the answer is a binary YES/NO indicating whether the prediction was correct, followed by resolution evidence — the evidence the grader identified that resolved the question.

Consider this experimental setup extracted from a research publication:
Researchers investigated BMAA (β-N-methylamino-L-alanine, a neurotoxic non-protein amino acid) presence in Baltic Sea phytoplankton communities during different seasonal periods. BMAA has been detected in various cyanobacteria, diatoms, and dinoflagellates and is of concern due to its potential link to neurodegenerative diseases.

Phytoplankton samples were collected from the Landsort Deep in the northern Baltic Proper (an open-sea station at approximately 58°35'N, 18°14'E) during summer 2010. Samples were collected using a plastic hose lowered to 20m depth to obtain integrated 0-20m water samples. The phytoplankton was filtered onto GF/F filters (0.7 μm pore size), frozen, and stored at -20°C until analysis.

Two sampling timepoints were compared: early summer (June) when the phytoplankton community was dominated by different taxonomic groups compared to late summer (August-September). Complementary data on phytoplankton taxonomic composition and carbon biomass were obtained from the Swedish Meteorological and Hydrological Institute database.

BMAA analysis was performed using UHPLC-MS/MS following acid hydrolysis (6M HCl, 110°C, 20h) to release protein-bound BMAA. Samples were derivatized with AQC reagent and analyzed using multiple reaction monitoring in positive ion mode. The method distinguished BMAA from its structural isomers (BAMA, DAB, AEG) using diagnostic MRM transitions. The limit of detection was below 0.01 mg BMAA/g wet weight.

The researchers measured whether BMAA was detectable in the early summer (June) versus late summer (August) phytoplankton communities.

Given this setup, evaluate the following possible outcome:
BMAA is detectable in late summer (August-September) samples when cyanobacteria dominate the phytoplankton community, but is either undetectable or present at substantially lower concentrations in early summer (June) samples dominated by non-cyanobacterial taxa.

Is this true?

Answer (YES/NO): NO